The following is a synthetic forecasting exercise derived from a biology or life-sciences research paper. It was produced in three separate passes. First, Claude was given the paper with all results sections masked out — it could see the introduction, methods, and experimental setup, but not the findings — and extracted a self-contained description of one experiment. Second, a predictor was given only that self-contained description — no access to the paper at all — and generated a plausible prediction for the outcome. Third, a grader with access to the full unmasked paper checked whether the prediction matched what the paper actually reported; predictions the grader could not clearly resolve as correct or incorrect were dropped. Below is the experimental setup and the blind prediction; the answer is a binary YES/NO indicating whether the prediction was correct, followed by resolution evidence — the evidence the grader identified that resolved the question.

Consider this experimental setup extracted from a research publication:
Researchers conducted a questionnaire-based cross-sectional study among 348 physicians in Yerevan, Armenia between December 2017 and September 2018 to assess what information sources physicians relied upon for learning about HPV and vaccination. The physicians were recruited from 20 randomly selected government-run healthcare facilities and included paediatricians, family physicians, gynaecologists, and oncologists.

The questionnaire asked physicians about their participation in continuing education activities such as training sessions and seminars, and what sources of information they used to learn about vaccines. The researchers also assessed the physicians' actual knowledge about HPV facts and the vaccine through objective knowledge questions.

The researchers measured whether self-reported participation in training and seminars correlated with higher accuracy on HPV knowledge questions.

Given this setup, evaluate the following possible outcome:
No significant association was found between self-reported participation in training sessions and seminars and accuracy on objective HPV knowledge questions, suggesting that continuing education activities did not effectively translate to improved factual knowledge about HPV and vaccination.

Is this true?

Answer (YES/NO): YES